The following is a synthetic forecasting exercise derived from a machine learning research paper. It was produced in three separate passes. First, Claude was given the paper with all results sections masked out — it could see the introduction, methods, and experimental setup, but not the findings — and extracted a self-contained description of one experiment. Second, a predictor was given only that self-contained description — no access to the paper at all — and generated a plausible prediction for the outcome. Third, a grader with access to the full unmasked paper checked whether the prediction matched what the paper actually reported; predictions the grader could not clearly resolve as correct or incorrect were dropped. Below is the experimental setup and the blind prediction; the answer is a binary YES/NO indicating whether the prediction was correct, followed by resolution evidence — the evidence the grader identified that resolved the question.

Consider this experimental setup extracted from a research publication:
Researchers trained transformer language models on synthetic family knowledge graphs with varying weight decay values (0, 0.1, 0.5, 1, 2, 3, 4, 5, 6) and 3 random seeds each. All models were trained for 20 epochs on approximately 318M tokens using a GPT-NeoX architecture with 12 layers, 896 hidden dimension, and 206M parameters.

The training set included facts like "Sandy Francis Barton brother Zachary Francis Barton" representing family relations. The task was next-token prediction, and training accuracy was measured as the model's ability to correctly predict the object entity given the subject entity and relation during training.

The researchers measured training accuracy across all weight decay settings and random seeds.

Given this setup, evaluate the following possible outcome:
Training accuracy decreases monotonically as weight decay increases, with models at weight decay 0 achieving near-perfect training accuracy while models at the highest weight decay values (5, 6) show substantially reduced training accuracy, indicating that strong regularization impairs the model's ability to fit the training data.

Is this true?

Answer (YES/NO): NO